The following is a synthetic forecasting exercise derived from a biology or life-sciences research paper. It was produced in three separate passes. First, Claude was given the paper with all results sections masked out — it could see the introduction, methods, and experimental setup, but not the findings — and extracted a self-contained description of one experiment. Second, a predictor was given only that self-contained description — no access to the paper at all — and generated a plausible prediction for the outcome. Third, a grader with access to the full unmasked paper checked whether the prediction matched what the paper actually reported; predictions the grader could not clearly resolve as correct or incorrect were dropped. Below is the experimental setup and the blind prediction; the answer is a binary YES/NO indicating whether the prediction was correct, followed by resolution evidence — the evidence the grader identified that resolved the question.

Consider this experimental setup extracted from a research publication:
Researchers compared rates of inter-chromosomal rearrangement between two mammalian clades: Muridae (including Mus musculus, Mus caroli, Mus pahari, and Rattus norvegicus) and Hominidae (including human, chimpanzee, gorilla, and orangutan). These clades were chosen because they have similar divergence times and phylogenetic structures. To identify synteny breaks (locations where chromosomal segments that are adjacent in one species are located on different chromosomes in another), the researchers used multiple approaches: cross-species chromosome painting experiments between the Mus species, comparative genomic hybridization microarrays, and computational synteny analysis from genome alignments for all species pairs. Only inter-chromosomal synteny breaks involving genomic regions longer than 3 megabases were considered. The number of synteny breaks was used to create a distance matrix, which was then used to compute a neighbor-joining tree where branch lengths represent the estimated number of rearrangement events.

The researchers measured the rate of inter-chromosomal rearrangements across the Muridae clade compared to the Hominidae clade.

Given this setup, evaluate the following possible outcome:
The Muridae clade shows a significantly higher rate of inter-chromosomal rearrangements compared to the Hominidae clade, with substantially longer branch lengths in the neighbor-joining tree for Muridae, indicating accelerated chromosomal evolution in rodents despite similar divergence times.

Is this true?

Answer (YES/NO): YES